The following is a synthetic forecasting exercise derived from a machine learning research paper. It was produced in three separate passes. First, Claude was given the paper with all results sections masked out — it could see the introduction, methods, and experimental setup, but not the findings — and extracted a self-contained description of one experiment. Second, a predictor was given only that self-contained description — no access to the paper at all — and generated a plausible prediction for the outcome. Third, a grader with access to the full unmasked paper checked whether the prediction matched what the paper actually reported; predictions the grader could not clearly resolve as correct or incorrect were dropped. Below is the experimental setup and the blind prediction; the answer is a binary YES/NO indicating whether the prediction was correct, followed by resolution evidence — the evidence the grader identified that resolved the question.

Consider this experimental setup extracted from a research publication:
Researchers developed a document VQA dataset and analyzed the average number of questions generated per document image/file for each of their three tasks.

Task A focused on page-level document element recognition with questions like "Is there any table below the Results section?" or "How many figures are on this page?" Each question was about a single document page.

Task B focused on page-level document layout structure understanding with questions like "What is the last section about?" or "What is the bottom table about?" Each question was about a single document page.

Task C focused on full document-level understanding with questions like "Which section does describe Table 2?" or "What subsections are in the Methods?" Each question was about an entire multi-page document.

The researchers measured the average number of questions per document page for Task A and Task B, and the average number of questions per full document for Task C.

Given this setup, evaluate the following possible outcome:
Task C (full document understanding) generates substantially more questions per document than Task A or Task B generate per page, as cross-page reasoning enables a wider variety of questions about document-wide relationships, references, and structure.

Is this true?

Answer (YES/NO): NO